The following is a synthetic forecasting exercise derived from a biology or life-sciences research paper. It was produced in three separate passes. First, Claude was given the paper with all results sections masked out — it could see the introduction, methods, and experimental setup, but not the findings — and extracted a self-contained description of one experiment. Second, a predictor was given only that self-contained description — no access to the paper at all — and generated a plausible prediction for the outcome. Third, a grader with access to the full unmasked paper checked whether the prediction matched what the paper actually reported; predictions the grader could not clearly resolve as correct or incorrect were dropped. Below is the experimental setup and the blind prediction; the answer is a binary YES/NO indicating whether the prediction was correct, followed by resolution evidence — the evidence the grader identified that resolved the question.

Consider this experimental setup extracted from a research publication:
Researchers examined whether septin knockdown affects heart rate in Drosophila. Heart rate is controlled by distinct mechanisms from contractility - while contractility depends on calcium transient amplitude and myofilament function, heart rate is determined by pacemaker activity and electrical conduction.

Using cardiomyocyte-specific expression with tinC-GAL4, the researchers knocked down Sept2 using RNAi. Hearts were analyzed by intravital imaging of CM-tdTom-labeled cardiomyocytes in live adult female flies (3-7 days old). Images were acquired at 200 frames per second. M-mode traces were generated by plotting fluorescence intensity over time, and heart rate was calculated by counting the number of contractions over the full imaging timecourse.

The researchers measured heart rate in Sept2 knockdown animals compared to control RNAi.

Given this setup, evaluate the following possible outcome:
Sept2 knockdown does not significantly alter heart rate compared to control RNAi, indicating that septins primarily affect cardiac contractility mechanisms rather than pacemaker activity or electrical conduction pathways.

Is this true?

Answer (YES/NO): YES